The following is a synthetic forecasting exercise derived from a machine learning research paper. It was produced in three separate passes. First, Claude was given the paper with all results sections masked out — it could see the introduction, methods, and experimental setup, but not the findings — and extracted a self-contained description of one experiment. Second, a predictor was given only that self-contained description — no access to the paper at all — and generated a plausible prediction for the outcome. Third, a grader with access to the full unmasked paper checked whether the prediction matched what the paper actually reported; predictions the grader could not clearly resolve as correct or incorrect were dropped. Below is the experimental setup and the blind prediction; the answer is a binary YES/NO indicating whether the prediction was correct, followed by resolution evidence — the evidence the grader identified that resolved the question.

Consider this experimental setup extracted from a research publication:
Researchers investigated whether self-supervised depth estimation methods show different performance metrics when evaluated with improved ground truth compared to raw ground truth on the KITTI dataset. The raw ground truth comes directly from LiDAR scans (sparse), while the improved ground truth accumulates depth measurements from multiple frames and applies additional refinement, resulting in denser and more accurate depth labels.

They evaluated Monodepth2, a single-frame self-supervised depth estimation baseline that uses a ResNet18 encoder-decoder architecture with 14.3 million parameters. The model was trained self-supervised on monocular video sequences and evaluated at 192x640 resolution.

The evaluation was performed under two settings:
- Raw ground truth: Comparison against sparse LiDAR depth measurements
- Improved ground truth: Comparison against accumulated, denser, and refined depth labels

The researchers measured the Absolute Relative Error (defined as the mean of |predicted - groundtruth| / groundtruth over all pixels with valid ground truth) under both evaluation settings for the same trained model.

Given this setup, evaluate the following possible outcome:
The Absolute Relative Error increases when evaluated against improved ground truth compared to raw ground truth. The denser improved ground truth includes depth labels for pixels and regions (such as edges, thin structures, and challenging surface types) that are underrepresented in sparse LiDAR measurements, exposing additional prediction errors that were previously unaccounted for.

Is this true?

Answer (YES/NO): NO